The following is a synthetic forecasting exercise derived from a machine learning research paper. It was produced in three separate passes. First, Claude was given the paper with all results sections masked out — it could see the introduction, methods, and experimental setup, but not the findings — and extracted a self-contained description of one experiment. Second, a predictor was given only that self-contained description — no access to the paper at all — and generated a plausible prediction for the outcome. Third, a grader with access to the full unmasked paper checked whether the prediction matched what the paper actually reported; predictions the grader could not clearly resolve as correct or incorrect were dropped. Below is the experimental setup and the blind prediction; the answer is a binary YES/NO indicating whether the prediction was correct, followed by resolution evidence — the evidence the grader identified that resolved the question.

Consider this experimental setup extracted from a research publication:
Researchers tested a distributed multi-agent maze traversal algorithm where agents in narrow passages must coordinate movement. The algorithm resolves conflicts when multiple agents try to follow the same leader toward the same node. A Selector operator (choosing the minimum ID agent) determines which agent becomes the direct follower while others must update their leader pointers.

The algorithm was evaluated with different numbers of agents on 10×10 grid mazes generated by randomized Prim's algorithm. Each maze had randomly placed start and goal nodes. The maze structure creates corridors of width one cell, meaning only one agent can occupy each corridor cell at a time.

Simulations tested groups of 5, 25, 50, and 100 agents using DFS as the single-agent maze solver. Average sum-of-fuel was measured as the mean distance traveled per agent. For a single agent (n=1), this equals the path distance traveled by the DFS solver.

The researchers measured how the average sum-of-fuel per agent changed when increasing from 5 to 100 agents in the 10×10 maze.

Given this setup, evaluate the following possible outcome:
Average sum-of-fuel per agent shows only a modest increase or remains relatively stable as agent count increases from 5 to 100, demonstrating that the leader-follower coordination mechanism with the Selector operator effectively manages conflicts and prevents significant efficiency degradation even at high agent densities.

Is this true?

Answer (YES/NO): NO